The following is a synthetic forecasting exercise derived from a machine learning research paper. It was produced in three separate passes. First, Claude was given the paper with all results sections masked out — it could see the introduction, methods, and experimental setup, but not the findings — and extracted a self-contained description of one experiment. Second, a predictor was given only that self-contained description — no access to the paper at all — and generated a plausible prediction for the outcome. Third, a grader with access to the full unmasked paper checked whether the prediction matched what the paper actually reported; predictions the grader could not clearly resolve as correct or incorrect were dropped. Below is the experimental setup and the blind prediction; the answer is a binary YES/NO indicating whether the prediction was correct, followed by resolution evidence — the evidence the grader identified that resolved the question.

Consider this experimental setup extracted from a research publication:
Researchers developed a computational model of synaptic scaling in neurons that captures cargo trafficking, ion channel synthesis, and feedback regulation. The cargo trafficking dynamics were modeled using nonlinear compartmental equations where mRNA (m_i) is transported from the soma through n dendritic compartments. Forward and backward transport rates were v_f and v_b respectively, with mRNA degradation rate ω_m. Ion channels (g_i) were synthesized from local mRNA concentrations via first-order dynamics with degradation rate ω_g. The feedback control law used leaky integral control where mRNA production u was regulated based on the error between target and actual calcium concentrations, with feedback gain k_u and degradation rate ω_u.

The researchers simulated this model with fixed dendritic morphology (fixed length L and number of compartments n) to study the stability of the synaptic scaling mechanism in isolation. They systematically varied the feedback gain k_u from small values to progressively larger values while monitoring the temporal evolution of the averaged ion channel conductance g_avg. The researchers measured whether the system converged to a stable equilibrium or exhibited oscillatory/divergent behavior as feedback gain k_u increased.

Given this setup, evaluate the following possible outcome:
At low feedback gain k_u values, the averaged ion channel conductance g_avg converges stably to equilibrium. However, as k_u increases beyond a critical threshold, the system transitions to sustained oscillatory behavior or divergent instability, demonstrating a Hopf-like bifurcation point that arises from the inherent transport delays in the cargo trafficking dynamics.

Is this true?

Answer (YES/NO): YES